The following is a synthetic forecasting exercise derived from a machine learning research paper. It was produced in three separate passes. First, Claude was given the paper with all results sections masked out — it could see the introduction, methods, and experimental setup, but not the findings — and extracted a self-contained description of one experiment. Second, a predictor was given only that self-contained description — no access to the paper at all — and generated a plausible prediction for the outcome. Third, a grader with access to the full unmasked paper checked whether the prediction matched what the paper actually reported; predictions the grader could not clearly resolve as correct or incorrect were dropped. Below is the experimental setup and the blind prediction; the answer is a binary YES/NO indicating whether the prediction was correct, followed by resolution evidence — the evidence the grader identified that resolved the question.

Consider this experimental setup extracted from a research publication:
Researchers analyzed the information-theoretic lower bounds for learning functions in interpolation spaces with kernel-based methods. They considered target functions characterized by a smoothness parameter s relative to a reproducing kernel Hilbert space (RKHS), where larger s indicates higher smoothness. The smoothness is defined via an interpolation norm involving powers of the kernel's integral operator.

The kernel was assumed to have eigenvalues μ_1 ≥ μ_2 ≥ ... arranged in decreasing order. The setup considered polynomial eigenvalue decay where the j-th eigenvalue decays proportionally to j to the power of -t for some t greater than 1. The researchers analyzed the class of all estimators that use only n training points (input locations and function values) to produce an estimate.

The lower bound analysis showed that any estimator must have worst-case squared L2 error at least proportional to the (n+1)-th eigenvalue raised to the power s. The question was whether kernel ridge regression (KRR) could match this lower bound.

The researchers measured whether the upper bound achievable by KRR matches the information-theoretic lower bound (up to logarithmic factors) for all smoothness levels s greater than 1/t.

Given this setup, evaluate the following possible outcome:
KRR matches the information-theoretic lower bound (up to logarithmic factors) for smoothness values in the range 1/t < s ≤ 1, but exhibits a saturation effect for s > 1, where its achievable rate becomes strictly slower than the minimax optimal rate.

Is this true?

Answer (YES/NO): NO